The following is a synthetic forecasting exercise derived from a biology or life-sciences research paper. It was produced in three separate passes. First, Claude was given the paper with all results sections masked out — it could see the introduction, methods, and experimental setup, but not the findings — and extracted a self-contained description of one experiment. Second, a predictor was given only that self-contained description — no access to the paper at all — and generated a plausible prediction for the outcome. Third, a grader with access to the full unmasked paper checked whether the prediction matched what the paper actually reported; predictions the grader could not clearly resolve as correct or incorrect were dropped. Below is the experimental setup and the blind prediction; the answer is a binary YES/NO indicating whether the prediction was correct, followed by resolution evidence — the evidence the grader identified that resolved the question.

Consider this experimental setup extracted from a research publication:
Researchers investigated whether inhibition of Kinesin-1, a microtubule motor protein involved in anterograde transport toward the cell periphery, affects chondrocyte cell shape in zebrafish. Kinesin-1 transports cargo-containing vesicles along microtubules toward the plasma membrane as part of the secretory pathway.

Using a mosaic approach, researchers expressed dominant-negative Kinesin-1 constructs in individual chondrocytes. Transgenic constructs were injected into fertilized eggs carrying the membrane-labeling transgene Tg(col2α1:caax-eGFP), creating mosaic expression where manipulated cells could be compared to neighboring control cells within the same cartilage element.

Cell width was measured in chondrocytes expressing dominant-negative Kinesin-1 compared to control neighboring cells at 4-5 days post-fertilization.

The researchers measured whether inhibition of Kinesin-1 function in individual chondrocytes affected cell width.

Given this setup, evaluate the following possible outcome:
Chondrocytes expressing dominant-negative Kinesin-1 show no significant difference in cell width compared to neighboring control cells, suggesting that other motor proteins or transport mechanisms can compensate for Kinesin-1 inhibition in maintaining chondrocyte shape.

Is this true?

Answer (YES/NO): NO